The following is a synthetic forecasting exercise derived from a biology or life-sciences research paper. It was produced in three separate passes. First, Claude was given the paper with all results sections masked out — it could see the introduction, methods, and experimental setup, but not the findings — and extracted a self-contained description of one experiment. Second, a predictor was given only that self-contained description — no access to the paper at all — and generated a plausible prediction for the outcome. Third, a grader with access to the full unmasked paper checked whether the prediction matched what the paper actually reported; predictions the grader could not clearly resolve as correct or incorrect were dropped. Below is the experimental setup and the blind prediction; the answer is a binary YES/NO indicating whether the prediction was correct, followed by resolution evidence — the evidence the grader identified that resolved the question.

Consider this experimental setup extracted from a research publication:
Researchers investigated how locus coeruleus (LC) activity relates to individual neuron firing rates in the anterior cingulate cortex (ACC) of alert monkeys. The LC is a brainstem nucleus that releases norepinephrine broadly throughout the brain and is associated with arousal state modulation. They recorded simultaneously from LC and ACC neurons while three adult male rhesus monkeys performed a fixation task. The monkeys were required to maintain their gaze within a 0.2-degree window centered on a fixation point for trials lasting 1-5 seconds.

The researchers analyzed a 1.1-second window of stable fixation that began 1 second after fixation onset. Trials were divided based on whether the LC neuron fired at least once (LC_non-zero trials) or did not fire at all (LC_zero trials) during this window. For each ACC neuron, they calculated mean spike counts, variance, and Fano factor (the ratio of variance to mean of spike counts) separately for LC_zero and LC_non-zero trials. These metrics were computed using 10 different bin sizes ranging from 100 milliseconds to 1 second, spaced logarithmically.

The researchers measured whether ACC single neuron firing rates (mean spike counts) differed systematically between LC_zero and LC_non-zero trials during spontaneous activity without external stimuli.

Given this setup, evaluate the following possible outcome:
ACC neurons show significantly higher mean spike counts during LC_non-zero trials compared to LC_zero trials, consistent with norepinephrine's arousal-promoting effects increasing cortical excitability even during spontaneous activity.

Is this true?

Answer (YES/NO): NO